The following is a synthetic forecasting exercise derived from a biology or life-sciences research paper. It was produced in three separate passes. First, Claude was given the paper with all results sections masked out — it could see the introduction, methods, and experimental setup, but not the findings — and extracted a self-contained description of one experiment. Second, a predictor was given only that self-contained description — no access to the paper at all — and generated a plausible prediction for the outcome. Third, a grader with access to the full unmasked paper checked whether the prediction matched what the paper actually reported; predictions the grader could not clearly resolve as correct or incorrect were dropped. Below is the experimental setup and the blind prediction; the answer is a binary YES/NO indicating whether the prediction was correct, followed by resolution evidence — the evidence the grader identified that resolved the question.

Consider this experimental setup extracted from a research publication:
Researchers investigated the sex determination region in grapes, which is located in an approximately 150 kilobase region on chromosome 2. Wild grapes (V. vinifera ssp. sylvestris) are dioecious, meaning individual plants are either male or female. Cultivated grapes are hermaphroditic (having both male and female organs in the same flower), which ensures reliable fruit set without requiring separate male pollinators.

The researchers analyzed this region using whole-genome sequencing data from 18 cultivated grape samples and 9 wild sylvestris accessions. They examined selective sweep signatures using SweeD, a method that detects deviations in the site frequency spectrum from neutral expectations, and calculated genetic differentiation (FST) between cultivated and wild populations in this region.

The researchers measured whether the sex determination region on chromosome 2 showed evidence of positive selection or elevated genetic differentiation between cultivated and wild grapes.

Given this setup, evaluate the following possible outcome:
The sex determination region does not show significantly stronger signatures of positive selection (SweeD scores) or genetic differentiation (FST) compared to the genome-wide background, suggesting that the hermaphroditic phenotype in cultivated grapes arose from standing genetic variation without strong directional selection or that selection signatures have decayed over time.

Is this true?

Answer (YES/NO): NO